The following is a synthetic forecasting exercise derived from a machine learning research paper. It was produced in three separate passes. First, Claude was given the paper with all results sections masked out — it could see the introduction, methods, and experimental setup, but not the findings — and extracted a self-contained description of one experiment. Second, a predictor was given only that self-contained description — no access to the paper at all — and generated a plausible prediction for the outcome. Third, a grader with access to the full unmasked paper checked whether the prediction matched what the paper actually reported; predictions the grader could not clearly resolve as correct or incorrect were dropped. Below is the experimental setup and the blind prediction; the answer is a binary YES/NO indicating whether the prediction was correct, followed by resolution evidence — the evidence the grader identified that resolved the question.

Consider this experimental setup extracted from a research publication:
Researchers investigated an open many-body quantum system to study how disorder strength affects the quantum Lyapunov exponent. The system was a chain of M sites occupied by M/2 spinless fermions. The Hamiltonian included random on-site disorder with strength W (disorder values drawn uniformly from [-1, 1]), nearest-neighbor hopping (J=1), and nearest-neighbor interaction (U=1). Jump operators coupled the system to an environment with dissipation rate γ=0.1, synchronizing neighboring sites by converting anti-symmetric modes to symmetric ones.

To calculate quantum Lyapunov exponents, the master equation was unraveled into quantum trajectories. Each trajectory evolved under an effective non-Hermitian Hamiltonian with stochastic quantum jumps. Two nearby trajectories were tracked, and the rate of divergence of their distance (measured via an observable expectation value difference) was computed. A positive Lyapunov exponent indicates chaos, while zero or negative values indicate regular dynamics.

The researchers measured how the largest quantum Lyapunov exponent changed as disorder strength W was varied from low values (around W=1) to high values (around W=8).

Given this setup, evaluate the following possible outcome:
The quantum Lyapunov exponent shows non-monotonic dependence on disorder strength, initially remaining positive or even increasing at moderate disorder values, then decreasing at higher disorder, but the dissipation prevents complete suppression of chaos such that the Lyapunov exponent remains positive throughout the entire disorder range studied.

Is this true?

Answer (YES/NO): NO